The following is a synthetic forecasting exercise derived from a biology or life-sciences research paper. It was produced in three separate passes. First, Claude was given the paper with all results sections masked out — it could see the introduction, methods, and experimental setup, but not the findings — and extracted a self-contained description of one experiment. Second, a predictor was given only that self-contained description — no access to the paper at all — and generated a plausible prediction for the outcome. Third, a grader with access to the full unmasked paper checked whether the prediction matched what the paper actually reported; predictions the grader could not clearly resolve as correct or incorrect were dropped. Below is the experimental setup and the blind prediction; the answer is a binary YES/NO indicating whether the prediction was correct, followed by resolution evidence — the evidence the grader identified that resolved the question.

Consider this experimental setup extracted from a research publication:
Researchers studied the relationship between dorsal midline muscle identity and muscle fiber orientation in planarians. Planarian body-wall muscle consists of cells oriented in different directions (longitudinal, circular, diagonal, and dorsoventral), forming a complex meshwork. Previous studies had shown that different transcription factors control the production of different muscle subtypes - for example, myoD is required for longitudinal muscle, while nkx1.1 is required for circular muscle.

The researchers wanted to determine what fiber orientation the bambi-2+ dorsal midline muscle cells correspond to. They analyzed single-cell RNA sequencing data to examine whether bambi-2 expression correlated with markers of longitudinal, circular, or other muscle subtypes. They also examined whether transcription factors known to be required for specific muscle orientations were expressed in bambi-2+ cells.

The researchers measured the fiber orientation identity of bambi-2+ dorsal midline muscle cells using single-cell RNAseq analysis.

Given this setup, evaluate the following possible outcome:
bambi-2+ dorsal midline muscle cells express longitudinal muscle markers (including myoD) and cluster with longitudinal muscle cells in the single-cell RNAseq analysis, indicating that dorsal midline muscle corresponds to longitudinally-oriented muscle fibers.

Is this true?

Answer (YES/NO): NO